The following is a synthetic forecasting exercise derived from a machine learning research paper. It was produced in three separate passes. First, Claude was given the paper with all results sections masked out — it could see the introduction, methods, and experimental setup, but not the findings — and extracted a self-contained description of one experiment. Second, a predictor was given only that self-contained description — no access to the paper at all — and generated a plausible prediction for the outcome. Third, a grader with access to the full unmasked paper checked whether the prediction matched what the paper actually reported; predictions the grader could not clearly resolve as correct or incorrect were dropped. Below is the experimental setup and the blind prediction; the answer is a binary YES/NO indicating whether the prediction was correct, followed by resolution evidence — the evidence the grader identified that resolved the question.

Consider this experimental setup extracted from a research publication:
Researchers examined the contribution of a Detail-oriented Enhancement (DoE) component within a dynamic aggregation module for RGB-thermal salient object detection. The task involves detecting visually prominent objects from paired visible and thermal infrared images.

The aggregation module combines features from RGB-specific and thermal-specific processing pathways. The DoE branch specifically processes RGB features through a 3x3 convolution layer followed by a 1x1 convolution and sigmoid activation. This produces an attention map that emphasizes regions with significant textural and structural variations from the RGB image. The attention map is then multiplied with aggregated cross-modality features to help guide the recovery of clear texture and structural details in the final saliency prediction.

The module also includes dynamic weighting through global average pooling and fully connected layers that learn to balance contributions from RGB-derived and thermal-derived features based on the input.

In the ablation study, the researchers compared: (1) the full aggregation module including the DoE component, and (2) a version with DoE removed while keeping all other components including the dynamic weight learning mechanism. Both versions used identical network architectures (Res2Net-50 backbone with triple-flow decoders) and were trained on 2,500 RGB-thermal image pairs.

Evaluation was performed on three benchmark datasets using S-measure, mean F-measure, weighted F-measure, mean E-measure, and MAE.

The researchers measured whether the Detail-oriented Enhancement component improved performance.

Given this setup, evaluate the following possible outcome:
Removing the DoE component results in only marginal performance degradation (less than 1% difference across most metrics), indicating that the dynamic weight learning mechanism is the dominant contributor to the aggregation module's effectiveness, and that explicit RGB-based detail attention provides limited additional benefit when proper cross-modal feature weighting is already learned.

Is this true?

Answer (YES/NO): NO